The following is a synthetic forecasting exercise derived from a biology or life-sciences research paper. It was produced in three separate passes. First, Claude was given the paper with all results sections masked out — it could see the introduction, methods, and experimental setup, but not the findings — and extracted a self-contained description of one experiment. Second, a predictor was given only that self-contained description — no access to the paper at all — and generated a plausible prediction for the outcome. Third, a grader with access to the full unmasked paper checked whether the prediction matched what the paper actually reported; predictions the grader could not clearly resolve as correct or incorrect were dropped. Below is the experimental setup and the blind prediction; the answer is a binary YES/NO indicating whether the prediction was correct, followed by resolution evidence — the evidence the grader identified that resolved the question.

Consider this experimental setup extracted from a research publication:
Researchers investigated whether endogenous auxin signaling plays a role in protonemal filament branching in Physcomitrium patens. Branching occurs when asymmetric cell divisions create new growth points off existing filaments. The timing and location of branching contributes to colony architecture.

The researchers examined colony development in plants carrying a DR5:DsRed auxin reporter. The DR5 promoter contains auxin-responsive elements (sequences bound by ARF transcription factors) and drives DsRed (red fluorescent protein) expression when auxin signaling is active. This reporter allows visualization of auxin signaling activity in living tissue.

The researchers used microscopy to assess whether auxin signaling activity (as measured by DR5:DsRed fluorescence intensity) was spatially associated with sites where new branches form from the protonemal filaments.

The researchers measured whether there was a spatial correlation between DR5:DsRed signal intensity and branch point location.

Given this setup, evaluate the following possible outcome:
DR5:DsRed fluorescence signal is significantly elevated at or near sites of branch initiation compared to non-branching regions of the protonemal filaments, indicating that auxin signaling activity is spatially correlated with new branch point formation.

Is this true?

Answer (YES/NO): YES